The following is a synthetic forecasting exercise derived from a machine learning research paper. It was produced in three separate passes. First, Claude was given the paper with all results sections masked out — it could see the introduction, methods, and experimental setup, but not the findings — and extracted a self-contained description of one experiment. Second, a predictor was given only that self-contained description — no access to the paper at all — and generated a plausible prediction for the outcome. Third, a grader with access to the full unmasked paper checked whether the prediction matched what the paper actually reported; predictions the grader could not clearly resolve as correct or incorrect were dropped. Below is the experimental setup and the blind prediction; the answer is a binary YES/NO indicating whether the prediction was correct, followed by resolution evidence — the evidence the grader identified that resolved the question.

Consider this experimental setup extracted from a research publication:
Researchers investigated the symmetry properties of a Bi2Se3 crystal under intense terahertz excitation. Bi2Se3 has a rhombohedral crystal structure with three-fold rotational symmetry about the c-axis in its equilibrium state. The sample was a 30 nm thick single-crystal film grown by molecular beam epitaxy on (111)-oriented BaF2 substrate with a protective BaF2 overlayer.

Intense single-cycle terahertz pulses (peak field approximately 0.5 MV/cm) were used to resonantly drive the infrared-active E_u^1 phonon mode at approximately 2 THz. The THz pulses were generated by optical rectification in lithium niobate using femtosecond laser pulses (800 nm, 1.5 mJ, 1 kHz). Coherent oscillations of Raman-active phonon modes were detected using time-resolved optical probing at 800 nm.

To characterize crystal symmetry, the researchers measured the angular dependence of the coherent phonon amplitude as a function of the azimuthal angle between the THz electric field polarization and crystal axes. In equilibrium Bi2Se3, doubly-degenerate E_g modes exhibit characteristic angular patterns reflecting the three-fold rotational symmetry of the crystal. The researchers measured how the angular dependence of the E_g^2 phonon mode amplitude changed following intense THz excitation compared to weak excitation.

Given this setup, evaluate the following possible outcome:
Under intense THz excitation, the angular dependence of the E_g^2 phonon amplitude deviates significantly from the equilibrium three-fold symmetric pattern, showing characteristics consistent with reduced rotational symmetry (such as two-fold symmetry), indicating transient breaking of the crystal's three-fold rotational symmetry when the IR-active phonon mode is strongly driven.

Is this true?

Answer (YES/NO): YES